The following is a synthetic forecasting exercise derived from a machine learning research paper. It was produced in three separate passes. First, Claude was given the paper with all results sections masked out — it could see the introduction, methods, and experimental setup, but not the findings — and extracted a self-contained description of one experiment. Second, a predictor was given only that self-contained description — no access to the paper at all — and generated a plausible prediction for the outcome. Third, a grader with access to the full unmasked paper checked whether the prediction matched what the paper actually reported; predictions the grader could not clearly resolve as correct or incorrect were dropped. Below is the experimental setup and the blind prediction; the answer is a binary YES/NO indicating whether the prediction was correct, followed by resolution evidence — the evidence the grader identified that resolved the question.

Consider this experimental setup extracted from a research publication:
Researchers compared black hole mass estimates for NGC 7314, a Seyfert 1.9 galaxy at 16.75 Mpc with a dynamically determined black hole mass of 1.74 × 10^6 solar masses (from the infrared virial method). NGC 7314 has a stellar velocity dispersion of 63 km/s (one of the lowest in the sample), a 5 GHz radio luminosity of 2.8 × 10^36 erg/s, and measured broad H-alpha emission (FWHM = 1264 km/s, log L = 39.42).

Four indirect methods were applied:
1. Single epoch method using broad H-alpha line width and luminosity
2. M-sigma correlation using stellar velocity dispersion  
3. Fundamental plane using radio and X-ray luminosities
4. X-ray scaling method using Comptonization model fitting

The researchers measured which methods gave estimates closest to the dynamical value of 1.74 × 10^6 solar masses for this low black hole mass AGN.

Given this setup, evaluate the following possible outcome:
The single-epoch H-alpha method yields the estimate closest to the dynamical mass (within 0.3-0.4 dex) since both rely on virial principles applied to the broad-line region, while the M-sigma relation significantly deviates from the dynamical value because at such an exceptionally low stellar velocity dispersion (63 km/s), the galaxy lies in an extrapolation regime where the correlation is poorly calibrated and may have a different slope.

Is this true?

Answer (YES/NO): NO